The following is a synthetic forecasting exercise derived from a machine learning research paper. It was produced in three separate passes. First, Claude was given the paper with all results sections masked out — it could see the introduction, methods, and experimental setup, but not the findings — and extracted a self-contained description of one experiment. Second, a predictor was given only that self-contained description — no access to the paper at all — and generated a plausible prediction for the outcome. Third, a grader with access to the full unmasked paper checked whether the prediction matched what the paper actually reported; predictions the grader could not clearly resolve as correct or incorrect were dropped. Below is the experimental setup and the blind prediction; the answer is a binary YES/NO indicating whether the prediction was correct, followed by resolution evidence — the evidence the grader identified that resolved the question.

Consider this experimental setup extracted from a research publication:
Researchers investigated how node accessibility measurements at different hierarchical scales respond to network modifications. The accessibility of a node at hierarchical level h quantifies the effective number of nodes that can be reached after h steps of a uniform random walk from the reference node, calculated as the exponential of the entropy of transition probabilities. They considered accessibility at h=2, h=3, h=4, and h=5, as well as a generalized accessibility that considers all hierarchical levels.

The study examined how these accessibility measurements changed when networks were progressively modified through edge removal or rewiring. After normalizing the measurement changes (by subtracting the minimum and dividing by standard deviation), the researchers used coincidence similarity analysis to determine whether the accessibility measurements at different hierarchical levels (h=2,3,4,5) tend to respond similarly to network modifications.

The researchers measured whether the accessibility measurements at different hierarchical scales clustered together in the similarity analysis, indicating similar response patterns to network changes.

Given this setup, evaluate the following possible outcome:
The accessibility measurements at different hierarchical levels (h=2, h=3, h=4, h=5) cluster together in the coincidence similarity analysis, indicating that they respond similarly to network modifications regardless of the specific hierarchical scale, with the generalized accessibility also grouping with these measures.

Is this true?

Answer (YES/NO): NO